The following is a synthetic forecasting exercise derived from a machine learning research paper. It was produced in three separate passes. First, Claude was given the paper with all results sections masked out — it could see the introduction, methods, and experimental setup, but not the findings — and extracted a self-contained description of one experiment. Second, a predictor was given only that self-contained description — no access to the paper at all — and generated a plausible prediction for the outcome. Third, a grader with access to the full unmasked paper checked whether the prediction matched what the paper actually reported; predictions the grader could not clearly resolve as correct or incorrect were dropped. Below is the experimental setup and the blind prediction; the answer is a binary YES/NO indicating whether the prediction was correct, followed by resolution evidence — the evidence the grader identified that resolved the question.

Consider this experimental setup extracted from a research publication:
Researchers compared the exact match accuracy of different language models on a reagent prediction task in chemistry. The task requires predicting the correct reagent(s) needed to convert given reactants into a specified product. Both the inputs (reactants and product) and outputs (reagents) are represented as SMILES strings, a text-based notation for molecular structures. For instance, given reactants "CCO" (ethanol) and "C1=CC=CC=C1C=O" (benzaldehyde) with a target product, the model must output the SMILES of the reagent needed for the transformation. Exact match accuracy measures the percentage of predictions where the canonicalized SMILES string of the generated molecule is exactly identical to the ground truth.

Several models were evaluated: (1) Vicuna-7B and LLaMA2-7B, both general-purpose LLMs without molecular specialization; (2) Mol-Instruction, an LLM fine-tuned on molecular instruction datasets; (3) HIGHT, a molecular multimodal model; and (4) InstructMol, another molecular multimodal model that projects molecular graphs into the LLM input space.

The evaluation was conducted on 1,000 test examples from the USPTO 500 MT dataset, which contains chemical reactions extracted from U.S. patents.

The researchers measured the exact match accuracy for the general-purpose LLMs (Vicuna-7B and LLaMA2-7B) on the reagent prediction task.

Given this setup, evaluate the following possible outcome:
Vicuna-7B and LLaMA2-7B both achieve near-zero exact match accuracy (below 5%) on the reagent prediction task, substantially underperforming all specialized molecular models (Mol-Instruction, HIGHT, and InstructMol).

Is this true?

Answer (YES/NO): YES